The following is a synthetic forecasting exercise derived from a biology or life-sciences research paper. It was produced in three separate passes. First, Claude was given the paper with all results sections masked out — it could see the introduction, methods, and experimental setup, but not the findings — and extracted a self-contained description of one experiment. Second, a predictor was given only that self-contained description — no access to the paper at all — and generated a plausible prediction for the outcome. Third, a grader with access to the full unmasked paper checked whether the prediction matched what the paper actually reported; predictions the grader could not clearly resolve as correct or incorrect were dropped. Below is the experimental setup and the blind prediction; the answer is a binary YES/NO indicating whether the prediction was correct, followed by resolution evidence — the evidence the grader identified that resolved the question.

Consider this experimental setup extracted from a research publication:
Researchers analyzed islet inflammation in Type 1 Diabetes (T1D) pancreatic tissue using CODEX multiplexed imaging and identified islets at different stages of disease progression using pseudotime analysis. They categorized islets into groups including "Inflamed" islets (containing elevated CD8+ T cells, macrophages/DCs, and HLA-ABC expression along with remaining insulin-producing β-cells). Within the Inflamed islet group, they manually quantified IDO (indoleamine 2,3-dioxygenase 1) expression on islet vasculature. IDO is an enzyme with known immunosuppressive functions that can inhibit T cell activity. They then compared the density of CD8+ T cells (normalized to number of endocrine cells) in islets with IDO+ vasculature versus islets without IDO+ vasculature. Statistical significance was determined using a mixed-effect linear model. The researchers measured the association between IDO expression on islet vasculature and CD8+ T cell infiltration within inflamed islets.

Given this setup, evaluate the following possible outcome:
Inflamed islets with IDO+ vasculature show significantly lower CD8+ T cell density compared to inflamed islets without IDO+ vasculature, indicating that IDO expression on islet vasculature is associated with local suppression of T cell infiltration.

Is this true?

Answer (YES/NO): NO